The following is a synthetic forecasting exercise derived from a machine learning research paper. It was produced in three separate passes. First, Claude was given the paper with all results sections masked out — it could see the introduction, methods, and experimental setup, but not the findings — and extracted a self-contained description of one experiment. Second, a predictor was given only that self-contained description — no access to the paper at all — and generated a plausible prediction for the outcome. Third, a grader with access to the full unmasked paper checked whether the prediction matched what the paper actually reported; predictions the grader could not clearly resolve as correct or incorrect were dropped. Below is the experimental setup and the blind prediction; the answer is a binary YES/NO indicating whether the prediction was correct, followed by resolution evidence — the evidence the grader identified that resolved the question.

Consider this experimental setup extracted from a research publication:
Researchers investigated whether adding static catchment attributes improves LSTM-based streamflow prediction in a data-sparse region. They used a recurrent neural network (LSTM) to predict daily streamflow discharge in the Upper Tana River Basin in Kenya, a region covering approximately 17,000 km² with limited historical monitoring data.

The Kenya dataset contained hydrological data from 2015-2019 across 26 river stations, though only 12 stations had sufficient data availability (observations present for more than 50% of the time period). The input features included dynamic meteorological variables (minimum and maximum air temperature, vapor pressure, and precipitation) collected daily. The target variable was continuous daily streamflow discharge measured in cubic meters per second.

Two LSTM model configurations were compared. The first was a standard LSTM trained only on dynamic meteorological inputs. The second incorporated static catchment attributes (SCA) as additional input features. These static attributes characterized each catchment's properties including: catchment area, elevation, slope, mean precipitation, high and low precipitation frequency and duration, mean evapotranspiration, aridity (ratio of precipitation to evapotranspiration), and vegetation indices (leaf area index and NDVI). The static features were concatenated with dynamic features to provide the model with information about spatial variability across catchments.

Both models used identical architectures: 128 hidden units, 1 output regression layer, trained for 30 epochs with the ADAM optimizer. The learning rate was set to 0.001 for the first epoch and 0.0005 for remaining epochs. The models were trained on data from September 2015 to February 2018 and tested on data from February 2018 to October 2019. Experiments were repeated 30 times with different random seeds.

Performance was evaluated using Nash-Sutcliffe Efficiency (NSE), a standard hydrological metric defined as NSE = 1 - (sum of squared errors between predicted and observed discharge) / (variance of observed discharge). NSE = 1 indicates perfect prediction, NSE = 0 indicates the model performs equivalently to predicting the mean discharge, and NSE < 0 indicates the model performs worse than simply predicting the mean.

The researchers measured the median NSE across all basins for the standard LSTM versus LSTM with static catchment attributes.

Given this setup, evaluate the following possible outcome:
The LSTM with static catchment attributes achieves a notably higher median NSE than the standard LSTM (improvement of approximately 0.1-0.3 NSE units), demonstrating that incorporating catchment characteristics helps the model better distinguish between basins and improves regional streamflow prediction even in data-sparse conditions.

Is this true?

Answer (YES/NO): NO